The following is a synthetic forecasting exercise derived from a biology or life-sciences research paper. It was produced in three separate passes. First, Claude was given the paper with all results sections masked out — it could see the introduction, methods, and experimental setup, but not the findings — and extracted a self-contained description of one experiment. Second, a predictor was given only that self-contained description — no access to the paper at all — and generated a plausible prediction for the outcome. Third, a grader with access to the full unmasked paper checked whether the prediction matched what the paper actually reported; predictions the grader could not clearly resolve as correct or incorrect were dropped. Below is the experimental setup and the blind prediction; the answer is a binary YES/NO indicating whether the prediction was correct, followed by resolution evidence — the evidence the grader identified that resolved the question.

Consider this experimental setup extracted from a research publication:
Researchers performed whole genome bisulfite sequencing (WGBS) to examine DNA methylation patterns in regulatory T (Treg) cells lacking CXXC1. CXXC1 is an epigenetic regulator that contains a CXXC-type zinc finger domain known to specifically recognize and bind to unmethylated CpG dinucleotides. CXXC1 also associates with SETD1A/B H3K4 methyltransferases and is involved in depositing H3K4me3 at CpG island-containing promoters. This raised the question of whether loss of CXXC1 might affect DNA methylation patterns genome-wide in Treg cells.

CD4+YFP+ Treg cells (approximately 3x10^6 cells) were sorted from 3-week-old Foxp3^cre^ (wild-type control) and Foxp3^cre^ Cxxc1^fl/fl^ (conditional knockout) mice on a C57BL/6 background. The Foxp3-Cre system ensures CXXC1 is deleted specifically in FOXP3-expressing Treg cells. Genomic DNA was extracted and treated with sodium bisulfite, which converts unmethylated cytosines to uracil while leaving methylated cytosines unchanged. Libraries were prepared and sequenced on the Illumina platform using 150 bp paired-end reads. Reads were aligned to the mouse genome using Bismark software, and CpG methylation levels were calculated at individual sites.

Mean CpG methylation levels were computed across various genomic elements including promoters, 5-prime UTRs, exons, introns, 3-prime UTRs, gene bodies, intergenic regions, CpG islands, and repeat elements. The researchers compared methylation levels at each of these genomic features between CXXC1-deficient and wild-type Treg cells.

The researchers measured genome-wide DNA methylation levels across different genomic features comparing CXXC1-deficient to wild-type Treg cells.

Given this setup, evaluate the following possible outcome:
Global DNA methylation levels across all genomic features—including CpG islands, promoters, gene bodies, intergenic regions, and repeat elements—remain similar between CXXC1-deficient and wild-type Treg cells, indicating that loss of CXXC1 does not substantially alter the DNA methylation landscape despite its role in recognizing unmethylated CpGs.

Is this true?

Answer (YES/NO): YES